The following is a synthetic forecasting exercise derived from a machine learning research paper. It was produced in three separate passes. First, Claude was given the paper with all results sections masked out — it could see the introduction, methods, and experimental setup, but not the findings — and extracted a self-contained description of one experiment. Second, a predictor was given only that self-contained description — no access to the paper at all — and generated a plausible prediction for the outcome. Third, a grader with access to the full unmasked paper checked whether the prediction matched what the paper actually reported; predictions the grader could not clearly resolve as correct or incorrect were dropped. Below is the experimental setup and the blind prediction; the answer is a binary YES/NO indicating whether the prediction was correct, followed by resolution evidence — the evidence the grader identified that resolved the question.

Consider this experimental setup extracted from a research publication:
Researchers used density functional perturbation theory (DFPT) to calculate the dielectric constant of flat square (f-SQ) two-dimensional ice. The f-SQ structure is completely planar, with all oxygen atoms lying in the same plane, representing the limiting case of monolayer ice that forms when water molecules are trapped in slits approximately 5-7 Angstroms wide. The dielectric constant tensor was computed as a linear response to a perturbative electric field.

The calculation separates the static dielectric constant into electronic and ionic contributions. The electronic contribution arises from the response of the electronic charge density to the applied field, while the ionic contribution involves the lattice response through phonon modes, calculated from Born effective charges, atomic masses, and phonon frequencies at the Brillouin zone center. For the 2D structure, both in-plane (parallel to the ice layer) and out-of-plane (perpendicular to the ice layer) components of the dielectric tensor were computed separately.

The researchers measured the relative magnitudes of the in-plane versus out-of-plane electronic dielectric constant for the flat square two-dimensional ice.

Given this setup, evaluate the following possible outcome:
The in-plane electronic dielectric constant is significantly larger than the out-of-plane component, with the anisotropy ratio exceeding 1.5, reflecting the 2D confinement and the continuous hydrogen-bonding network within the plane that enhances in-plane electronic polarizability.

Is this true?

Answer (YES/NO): NO